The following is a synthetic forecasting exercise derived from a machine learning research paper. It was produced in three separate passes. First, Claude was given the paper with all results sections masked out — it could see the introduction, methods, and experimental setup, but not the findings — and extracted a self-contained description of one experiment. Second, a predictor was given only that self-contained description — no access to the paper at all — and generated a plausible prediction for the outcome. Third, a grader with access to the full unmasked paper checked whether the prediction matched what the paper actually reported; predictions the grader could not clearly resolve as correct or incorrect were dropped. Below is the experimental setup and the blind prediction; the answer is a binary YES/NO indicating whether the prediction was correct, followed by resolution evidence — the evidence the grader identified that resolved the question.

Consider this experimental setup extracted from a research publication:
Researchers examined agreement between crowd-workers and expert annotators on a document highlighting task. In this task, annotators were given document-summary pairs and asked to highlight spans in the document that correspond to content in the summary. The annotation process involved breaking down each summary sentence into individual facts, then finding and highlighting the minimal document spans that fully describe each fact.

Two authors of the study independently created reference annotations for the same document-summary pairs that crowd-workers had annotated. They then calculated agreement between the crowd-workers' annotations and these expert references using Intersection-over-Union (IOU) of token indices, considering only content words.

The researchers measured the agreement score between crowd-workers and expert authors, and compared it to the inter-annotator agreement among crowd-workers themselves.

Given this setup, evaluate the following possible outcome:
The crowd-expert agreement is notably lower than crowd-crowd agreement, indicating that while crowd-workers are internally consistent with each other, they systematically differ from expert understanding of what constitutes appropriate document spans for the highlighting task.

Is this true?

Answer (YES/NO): NO